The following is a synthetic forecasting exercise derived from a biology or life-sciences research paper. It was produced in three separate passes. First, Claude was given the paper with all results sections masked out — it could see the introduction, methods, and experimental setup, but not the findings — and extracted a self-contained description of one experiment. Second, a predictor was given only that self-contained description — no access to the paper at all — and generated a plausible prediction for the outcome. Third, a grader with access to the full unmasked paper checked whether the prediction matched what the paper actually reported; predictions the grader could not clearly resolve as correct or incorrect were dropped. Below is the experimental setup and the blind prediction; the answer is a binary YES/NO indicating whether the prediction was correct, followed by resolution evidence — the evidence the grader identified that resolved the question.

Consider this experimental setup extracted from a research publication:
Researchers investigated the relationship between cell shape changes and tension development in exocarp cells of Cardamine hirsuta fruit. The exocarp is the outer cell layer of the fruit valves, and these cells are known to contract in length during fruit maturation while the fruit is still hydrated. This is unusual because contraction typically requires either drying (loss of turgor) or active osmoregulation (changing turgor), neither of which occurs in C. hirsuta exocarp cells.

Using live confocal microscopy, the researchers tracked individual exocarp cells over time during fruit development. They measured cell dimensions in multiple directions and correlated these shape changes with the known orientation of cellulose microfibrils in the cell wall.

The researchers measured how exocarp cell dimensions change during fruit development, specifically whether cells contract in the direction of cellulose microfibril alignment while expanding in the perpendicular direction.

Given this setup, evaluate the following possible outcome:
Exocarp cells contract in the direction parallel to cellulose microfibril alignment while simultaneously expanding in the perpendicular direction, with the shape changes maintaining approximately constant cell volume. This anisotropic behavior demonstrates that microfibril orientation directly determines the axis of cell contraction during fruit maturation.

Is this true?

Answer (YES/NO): NO